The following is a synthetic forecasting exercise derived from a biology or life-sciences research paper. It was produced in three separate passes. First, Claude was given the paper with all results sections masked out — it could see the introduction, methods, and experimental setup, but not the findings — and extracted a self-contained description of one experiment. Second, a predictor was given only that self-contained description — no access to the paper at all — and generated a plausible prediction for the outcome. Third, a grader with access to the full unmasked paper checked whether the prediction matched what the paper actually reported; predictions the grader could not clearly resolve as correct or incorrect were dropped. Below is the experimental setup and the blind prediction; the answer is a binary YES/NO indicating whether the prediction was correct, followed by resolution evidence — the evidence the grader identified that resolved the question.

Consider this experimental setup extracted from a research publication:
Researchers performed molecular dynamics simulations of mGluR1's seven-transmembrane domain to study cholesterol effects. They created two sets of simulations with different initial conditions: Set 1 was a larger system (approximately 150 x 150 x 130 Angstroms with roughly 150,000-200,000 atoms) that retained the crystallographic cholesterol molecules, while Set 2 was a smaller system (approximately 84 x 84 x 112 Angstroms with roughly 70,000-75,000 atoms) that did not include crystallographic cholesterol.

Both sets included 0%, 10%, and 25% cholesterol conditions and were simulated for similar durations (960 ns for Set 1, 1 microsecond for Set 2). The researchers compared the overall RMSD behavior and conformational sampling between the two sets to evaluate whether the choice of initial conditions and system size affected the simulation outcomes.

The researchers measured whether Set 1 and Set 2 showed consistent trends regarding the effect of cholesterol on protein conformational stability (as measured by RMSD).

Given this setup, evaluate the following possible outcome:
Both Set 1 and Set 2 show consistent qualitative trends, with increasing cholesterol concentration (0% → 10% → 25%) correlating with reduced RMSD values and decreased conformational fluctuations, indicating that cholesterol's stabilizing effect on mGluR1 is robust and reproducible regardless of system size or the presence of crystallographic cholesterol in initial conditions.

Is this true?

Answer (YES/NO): NO